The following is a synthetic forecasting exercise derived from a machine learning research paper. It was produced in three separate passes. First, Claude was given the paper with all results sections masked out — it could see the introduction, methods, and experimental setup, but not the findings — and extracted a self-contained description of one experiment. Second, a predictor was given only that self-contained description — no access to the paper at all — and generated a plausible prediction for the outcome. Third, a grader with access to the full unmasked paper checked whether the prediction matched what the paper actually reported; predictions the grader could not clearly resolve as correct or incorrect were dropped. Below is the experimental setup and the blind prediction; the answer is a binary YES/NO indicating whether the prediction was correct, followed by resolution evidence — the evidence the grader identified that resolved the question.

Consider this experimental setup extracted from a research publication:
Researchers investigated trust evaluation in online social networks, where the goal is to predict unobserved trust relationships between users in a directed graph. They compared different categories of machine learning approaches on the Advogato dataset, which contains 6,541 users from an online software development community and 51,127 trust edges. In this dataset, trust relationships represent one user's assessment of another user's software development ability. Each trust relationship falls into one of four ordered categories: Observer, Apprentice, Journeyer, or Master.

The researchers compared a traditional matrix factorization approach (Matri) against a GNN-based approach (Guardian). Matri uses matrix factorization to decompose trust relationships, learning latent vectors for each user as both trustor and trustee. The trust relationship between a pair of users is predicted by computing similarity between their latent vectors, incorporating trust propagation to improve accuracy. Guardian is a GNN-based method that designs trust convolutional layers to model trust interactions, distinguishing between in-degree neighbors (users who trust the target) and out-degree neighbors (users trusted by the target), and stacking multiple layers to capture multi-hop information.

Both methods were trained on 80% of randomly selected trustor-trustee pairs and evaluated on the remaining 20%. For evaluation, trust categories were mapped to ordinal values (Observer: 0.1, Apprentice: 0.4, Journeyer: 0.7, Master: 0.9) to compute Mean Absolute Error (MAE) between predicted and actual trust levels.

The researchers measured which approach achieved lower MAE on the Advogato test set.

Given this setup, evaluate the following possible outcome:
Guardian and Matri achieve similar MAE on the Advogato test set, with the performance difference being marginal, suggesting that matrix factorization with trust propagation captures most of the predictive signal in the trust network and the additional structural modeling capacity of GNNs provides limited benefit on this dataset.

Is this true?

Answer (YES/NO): NO